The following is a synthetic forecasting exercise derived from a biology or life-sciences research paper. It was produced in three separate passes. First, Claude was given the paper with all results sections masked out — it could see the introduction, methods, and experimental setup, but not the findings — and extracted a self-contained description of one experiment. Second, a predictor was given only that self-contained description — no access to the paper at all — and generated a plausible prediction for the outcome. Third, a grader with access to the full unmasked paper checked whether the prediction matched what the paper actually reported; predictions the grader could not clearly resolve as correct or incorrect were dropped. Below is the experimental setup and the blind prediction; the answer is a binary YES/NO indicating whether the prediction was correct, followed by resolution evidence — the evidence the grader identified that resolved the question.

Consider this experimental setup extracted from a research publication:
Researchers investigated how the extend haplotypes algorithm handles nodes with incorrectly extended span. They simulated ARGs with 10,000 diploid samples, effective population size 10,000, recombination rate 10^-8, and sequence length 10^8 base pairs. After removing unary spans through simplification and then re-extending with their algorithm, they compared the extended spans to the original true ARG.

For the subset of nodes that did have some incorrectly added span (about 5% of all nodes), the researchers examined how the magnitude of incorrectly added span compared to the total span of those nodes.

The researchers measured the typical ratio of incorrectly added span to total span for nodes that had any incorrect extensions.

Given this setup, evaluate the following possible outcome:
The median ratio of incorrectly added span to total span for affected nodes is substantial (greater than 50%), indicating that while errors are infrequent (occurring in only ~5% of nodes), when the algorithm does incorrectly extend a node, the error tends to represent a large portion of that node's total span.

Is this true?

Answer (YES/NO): NO